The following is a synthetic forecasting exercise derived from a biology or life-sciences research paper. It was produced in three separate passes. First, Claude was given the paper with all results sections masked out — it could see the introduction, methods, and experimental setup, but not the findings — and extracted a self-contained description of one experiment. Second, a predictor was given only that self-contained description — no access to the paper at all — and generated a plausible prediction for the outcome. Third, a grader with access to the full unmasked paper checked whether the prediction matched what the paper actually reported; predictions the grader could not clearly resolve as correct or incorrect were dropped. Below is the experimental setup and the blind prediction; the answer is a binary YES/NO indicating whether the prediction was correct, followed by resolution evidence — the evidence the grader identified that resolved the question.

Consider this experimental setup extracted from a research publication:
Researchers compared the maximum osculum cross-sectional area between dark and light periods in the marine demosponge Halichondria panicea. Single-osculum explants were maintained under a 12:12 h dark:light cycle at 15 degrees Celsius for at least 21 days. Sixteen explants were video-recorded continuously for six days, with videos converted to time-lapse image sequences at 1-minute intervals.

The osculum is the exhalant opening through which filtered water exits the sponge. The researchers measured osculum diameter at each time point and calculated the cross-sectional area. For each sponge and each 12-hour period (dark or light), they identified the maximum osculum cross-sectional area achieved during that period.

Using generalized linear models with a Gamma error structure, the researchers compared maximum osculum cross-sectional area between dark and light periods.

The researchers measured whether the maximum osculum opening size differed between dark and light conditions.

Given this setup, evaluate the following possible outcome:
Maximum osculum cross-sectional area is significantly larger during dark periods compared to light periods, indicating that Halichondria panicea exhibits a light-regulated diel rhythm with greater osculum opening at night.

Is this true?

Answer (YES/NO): NO